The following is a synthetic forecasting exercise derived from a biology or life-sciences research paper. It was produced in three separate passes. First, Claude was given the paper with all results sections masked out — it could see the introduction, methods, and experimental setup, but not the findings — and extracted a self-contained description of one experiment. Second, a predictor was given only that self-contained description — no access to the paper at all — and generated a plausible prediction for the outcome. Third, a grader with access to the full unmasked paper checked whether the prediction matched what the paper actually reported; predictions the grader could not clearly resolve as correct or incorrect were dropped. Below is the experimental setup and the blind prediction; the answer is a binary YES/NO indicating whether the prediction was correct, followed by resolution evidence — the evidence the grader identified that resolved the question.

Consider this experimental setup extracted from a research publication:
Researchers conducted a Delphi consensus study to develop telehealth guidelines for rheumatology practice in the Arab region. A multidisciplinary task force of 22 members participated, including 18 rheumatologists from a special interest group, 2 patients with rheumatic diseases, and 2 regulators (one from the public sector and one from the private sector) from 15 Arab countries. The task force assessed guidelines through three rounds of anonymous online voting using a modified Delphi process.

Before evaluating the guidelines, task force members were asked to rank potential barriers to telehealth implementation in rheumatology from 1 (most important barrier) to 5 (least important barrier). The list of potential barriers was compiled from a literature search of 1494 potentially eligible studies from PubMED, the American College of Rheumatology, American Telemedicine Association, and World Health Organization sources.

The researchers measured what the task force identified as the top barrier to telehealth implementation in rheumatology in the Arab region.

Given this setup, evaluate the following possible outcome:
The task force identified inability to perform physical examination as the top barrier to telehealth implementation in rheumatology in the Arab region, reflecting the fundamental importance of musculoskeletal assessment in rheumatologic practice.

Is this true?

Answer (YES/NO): NO